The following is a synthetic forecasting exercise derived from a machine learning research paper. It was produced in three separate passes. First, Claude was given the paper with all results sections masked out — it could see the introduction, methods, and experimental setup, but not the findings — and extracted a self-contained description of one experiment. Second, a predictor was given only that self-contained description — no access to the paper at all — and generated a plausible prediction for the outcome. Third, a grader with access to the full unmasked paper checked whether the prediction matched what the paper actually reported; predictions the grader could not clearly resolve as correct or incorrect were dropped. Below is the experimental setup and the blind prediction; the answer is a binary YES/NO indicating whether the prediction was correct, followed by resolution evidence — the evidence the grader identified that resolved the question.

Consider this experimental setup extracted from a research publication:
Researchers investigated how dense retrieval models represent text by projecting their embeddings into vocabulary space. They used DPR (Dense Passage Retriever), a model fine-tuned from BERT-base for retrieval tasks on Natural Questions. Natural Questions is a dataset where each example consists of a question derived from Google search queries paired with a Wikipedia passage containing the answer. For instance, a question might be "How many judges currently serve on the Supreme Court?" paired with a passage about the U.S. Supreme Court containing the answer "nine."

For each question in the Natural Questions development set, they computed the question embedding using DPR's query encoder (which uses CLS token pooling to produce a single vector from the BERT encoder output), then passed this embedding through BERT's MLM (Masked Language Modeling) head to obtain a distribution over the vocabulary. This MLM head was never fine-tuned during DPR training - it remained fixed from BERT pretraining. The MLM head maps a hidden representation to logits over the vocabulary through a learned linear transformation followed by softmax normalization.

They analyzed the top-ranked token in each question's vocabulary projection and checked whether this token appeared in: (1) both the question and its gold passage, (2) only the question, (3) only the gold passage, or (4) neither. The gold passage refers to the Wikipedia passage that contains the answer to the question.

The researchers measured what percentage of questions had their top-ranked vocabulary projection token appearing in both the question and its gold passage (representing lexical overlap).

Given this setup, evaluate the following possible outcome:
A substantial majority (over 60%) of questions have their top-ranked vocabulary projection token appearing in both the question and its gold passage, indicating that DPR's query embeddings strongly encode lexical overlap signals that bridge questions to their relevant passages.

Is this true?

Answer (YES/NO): YES